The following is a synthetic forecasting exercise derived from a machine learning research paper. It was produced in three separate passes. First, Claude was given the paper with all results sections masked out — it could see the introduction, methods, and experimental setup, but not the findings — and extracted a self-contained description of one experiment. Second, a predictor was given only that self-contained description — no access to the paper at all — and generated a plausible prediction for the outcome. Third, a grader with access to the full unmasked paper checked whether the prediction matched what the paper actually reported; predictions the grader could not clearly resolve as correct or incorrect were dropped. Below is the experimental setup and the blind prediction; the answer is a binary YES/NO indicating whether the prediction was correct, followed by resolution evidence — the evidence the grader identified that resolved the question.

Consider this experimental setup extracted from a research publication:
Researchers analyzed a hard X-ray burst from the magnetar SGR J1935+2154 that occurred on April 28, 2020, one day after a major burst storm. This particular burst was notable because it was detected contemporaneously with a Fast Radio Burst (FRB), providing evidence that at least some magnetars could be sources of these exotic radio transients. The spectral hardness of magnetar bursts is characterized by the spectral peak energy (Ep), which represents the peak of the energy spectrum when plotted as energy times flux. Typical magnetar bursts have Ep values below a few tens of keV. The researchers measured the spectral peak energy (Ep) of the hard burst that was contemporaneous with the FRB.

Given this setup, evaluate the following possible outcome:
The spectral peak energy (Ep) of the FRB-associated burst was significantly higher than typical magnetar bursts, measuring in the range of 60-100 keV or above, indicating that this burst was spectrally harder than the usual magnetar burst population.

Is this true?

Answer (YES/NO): YES